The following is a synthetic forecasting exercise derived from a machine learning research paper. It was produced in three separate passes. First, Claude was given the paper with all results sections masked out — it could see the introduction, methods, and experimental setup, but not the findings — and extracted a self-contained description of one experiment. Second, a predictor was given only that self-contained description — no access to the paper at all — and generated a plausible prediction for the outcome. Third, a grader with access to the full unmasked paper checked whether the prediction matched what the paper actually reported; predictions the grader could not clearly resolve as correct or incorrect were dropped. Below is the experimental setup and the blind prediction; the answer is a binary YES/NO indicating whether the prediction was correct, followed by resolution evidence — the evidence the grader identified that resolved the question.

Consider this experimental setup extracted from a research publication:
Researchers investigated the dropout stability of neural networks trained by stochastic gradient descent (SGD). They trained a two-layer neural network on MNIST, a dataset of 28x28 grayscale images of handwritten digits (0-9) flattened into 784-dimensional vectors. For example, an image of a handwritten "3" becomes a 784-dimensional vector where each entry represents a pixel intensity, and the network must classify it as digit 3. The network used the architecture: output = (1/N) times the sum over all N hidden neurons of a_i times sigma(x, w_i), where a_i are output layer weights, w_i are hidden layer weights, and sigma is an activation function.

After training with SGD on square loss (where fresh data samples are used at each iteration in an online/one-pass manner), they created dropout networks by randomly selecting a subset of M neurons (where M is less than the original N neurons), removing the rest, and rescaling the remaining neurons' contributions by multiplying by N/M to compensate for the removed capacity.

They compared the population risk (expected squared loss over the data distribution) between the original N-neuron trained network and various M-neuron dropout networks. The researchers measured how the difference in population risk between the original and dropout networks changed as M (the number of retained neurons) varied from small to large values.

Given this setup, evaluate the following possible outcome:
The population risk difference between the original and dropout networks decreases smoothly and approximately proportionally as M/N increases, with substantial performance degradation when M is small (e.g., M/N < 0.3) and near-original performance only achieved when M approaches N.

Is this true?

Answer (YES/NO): NO